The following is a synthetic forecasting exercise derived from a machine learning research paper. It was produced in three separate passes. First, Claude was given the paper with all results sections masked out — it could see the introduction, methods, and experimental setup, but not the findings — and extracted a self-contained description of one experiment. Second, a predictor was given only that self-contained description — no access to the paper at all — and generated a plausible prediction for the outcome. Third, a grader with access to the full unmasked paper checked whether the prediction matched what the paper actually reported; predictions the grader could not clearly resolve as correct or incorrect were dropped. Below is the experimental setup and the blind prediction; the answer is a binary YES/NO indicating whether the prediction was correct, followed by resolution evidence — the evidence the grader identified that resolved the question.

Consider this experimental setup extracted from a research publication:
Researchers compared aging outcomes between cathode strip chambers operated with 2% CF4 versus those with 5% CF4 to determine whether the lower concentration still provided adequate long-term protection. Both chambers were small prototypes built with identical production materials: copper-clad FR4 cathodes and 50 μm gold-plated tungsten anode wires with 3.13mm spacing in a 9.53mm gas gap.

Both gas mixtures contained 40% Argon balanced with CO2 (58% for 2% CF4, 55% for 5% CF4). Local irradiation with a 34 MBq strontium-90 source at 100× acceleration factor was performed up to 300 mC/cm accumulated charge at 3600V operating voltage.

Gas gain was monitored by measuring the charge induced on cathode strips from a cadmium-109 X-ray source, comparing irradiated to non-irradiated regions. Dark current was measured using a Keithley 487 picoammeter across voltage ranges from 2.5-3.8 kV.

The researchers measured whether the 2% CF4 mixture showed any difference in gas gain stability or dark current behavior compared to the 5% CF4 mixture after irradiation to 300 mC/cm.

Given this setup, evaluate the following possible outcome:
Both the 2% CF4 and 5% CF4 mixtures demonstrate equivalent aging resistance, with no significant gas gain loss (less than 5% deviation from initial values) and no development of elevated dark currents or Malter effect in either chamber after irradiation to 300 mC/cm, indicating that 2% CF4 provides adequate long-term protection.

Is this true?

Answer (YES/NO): NO